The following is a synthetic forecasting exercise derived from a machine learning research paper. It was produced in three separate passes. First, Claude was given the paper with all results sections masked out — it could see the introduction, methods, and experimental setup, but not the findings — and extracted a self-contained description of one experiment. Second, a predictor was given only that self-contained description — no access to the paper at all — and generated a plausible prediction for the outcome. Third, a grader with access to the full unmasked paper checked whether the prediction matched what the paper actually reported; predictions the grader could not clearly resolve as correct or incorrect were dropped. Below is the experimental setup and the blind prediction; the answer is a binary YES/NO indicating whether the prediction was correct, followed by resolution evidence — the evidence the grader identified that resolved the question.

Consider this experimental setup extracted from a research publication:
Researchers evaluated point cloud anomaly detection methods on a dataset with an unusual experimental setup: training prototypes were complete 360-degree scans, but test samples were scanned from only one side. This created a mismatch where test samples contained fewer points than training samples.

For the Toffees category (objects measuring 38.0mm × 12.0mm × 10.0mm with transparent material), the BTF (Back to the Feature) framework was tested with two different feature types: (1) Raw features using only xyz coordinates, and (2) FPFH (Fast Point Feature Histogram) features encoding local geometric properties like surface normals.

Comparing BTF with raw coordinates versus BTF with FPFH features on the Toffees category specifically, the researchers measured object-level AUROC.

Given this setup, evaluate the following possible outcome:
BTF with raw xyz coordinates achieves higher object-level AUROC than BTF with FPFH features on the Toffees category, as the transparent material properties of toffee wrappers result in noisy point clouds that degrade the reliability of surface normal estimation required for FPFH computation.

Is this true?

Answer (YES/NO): YES